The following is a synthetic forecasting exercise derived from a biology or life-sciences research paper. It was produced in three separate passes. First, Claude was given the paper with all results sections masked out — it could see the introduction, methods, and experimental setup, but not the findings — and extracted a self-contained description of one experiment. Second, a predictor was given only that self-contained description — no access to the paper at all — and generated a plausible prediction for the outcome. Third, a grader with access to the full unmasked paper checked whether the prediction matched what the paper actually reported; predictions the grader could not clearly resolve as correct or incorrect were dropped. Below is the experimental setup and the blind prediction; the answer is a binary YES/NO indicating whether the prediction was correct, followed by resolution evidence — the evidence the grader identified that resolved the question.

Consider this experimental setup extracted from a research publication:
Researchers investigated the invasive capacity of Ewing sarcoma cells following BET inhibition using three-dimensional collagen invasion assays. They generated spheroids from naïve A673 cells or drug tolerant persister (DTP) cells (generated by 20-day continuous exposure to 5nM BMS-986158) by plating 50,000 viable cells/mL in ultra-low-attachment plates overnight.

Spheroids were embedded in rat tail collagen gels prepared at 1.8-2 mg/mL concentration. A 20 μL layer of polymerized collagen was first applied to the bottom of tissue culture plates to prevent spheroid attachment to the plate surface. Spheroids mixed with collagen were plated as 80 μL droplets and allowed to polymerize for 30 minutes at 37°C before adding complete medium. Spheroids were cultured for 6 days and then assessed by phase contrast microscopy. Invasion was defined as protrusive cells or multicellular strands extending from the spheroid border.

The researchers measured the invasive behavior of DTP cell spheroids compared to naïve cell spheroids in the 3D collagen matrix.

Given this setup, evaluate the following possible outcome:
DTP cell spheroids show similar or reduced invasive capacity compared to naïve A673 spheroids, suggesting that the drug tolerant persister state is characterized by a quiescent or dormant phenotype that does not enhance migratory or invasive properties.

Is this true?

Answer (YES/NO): NO